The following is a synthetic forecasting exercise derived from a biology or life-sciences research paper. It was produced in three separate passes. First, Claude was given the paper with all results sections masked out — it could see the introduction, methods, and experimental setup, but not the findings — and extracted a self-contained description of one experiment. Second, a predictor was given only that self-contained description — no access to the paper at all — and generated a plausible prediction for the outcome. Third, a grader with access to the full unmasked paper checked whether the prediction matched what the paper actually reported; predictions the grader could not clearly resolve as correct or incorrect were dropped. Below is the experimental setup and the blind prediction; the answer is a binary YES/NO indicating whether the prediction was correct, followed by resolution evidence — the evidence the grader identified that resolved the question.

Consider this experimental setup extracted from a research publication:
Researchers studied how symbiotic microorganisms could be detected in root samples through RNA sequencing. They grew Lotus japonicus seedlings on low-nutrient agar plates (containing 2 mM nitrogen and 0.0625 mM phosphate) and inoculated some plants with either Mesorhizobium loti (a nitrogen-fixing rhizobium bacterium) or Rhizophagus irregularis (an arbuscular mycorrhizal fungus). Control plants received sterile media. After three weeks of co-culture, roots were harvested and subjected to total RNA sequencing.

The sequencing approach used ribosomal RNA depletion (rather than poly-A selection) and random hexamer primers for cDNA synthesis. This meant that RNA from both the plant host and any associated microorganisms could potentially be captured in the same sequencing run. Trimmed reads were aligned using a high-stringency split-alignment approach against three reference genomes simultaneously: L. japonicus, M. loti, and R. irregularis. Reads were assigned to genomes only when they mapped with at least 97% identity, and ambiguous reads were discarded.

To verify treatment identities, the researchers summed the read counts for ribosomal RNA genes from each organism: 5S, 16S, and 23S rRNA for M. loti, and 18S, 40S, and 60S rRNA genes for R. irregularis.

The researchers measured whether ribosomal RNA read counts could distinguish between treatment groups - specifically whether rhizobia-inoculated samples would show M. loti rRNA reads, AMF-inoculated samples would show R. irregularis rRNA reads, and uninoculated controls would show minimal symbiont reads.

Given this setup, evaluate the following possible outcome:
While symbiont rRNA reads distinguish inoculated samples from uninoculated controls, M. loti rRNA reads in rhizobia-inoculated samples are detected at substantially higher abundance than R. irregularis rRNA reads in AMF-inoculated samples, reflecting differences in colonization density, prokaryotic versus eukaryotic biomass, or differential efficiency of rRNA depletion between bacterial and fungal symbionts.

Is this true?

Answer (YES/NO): NO